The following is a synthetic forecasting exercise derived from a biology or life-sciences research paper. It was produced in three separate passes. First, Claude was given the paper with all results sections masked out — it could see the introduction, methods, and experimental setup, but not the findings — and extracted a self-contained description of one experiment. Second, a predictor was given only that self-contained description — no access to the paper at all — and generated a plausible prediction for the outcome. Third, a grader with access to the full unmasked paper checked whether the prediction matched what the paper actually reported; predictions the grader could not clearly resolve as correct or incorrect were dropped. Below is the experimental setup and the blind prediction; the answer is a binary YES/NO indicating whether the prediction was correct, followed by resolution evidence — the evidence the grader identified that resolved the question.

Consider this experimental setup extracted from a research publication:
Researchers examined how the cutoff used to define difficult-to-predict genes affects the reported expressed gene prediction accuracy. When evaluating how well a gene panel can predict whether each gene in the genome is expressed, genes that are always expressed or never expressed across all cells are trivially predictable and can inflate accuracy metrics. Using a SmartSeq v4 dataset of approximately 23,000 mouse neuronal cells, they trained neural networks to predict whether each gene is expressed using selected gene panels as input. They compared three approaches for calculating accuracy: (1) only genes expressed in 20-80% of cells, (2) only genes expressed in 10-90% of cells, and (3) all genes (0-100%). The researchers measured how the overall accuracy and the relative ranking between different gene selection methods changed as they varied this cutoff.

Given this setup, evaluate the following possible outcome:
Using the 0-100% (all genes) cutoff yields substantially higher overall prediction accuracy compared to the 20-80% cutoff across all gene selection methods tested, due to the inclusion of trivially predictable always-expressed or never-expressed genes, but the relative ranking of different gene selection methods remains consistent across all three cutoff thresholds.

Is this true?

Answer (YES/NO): YES